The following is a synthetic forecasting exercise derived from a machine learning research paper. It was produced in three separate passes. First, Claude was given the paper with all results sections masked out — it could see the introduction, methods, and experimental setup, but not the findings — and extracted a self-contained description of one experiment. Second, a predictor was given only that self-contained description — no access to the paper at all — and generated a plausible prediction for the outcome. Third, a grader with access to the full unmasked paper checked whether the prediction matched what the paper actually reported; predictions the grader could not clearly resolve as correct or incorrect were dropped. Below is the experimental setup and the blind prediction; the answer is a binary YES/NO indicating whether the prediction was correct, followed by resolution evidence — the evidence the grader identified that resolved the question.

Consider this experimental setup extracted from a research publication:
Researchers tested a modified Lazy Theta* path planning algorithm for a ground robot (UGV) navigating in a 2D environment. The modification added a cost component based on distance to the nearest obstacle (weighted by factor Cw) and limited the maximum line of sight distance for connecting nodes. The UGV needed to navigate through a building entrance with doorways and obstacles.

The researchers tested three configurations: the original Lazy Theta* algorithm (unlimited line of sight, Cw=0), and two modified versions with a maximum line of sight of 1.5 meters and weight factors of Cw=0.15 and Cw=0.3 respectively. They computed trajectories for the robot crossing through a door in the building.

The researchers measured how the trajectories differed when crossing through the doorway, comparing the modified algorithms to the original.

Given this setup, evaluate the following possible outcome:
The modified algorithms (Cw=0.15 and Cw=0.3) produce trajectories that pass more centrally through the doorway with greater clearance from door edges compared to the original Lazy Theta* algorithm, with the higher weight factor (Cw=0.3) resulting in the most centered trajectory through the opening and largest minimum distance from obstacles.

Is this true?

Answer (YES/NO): NO